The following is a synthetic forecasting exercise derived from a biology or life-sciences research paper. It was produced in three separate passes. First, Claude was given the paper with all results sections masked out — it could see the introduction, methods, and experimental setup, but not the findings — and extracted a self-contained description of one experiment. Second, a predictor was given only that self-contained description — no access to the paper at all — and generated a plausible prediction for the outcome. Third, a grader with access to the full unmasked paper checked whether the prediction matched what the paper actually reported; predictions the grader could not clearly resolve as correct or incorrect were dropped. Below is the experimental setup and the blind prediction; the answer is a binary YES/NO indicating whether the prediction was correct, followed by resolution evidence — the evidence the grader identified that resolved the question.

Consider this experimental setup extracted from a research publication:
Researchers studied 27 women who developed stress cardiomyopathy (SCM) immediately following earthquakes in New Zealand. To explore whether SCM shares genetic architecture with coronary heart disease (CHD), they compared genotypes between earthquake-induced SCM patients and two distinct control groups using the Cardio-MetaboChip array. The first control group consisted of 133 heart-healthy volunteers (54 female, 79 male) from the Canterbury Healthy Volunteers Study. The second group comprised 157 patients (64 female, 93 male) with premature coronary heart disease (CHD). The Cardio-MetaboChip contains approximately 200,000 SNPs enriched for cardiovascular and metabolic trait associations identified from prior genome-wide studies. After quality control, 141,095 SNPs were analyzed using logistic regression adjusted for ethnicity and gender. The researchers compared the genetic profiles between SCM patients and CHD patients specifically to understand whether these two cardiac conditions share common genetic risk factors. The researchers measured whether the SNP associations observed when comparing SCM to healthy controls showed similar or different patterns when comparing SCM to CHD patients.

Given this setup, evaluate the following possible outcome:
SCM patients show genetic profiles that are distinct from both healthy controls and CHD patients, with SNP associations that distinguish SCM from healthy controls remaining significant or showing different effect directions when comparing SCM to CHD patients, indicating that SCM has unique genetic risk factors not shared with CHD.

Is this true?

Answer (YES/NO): NO